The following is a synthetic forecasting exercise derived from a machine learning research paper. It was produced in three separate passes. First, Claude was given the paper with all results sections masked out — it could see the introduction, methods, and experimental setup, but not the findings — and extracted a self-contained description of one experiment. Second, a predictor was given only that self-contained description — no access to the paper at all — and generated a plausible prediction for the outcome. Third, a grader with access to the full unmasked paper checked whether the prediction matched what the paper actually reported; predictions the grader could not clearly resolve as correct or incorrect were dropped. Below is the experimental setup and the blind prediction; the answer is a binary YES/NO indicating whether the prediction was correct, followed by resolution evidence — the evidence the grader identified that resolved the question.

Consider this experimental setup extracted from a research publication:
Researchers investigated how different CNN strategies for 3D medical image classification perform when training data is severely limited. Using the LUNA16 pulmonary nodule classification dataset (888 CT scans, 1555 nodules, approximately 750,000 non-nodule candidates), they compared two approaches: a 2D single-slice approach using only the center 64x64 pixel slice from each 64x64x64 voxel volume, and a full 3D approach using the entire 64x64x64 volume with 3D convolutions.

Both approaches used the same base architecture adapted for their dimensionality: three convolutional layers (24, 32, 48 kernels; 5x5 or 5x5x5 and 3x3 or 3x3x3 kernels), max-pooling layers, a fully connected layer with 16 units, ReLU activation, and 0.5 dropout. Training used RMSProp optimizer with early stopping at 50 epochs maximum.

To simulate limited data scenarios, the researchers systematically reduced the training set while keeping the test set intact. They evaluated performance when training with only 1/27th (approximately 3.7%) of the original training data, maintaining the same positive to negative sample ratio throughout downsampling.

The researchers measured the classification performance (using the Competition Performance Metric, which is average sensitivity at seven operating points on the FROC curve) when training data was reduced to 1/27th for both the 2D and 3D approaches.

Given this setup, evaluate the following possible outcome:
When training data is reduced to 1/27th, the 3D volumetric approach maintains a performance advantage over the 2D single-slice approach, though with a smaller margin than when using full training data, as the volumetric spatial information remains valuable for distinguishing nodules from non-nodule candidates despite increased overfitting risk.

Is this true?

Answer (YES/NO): NO